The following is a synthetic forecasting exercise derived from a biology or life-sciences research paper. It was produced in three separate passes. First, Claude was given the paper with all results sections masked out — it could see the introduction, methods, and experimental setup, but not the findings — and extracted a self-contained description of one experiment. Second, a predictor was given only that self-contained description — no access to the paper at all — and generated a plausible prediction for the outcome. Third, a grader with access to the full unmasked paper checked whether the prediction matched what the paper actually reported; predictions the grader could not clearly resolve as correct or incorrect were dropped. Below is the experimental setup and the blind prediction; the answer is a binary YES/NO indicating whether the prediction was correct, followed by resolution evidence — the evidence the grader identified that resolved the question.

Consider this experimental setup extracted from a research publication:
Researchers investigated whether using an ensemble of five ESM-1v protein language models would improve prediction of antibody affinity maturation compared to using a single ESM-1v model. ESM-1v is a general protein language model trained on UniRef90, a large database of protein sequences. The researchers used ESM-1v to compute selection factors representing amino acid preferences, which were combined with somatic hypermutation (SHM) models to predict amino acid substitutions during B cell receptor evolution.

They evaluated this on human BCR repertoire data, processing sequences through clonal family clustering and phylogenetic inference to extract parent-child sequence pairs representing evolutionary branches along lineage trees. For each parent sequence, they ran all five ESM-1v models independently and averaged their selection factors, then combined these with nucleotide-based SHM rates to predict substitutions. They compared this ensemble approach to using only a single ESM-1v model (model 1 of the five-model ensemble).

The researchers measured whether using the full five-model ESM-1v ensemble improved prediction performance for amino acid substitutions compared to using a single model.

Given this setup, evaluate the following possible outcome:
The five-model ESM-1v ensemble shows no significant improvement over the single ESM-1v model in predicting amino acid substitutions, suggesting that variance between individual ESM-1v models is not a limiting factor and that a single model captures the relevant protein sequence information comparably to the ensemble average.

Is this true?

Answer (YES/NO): YES